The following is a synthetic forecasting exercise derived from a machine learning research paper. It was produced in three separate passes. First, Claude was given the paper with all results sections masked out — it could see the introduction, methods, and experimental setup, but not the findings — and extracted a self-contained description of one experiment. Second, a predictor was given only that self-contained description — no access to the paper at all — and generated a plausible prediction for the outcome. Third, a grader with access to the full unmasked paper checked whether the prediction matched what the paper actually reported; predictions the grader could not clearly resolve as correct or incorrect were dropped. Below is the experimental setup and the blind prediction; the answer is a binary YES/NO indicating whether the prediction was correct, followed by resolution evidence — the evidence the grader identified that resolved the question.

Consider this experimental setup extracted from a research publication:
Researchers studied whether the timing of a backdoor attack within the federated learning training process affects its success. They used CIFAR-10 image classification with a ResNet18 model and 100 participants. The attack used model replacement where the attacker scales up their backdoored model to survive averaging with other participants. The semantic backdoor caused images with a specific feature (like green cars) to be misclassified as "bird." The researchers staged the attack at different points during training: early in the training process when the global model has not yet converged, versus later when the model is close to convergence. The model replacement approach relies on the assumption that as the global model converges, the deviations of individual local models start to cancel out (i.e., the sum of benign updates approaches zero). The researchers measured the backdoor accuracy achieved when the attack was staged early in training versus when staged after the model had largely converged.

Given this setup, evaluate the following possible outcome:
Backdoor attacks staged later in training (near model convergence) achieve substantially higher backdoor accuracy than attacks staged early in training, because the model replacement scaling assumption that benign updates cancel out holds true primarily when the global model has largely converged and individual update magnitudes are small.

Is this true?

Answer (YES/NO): YES